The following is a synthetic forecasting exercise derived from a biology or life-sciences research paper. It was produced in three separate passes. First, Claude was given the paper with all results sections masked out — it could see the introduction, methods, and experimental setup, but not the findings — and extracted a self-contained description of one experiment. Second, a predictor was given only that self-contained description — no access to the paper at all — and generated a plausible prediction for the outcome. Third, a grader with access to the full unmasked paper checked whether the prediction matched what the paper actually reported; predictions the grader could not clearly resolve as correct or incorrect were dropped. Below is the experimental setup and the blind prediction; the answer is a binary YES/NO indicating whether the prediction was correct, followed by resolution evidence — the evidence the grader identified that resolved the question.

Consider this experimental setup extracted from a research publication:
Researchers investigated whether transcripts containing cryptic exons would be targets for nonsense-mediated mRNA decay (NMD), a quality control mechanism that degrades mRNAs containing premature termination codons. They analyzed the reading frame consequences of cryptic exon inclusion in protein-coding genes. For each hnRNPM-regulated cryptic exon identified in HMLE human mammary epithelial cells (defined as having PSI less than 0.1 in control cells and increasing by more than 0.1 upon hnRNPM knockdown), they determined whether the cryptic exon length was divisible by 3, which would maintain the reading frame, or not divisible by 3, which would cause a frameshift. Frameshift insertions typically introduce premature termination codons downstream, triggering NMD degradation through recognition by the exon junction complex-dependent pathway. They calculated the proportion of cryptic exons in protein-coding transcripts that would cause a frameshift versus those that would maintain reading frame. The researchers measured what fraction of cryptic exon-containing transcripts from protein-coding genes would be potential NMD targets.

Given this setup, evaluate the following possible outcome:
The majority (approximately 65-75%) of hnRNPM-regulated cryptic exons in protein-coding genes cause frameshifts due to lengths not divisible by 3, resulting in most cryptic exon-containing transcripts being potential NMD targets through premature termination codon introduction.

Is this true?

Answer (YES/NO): YES